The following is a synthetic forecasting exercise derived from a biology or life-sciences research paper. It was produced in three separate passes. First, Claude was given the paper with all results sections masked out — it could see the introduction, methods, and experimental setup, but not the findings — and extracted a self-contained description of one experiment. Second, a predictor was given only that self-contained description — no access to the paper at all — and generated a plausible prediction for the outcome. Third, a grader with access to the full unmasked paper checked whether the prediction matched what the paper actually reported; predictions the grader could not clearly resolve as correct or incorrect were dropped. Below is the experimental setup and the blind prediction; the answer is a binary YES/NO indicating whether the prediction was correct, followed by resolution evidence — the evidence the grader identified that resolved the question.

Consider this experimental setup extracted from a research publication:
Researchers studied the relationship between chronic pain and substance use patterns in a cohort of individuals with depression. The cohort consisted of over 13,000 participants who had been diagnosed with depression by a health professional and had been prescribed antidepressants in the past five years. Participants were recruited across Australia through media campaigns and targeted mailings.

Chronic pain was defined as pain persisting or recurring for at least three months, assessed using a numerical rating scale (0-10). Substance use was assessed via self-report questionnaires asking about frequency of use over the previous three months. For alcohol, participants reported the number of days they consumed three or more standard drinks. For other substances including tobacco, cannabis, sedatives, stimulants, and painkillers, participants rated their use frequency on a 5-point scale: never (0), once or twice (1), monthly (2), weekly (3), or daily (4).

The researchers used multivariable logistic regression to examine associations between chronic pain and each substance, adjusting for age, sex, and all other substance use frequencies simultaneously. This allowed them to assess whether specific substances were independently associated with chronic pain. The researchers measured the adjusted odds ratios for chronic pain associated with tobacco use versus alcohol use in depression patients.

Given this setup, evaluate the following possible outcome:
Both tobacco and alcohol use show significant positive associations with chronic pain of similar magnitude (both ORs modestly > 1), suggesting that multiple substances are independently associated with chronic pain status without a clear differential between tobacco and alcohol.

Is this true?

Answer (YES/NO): NO